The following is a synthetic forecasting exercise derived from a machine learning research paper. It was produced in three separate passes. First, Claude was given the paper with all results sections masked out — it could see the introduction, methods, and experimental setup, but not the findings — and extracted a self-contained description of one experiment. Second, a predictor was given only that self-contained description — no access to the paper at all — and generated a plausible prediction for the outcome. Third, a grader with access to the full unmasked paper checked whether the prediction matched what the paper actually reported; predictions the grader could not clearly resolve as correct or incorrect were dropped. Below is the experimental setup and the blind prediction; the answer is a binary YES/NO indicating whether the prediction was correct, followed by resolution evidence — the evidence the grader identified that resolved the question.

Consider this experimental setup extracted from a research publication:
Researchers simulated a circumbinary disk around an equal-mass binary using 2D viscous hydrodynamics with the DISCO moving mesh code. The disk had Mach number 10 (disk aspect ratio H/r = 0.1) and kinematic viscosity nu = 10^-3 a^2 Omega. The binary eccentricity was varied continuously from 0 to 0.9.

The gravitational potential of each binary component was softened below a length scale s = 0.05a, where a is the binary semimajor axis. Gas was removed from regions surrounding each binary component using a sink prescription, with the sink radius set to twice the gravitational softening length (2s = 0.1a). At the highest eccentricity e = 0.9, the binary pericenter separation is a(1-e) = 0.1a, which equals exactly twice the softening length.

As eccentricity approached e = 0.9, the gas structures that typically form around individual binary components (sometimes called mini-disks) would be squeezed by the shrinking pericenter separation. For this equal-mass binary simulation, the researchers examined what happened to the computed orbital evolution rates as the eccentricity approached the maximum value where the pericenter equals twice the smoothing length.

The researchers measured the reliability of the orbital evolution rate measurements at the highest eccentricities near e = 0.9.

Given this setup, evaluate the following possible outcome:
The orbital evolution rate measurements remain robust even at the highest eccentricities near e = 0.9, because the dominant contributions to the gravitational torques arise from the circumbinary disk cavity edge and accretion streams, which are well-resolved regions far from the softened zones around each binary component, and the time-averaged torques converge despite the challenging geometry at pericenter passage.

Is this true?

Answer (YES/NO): NO